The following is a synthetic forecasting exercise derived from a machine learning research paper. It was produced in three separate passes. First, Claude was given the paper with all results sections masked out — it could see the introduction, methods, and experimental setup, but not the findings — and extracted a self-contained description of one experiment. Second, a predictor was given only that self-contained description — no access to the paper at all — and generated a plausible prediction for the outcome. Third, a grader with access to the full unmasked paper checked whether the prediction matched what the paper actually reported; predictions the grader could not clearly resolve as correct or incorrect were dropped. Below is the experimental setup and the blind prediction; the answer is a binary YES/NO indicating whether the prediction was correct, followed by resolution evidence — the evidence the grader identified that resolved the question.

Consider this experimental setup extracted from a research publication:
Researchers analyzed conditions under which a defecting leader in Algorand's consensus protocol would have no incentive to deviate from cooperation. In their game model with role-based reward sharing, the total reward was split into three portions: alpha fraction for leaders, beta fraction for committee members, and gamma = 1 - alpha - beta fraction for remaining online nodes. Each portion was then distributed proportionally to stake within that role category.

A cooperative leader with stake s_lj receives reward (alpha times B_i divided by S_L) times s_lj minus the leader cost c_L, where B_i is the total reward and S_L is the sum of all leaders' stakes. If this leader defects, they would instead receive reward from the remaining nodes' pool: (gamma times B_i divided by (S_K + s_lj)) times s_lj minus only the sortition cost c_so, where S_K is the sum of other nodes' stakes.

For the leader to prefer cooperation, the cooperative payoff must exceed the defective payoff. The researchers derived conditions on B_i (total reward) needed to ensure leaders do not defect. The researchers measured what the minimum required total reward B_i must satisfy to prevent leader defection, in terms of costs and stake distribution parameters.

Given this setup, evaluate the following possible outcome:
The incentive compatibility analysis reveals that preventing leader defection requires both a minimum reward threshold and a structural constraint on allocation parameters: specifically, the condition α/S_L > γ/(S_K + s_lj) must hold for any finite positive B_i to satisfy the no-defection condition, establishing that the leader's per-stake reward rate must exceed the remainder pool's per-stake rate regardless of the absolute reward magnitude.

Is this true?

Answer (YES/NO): YES